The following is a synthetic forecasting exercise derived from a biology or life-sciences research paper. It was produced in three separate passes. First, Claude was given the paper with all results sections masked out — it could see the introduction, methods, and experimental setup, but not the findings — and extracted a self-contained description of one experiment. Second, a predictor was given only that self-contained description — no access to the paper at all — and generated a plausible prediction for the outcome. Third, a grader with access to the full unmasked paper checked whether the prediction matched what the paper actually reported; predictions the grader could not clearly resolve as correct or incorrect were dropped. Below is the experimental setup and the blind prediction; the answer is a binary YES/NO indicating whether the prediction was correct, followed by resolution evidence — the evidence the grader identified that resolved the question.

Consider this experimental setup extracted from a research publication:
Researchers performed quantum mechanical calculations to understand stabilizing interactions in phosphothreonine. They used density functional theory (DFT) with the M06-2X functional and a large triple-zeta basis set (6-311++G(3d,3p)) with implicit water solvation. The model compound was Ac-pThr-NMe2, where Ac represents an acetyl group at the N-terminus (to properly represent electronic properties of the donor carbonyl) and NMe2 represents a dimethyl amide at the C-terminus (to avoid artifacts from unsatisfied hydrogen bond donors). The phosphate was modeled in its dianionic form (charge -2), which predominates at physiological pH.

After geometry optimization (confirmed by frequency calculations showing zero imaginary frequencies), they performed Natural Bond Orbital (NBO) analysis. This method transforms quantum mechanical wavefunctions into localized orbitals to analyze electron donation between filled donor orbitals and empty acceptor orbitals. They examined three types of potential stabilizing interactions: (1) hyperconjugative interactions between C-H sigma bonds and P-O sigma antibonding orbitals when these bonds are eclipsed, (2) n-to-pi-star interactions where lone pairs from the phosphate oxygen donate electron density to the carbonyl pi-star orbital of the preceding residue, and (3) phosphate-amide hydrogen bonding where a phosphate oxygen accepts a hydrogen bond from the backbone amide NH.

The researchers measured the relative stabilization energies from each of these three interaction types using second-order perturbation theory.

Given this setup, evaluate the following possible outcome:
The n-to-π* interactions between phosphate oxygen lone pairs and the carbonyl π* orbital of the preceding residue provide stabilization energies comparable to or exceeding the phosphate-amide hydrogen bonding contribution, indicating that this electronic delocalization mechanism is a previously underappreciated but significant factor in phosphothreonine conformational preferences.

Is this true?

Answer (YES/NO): NO